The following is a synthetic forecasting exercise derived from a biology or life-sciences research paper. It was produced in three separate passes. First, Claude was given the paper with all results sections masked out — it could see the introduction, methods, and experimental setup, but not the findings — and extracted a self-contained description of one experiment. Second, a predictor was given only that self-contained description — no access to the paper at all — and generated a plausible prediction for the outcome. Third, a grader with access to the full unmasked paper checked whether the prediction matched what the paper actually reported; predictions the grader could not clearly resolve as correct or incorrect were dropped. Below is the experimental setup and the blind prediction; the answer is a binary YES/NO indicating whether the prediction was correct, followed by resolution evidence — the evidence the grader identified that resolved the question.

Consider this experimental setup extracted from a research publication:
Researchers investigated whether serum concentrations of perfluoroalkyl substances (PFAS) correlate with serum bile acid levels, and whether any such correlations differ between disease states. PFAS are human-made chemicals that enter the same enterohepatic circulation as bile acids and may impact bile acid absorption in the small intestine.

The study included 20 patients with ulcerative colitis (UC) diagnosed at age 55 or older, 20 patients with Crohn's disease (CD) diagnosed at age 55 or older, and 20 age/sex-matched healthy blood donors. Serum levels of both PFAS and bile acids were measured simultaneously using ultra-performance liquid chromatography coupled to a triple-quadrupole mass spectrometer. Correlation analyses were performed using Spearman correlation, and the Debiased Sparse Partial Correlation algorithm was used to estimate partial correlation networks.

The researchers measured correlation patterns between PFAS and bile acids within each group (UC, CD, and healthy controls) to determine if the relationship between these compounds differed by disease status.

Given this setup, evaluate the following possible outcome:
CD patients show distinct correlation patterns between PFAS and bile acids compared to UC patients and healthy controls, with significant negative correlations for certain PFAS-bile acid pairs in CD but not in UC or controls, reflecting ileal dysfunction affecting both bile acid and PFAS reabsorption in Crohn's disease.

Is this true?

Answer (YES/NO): NO